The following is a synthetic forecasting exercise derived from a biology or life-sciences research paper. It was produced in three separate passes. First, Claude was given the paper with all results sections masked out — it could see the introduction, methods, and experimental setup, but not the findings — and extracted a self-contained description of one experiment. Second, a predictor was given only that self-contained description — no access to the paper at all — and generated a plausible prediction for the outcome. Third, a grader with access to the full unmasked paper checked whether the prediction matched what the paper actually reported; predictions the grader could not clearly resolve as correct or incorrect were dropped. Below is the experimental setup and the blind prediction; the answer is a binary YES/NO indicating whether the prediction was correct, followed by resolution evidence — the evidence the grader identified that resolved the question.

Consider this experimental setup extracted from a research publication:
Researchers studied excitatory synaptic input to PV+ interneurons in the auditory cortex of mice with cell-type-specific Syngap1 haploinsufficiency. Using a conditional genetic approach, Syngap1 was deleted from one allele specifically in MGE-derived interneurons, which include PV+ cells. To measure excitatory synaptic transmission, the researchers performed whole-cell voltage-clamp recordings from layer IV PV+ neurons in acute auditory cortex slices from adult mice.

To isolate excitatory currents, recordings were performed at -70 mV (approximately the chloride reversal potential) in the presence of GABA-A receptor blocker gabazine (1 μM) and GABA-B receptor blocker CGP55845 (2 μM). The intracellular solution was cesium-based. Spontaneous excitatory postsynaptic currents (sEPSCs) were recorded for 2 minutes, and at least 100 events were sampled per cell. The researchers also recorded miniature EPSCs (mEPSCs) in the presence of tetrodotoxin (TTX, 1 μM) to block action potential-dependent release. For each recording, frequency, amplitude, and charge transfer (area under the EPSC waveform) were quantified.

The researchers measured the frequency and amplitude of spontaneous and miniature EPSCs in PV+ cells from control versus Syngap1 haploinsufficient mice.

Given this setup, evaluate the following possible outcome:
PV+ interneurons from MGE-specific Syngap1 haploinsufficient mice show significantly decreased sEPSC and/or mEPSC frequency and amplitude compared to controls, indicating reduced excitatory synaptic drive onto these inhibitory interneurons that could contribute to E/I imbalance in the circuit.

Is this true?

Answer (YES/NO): NO